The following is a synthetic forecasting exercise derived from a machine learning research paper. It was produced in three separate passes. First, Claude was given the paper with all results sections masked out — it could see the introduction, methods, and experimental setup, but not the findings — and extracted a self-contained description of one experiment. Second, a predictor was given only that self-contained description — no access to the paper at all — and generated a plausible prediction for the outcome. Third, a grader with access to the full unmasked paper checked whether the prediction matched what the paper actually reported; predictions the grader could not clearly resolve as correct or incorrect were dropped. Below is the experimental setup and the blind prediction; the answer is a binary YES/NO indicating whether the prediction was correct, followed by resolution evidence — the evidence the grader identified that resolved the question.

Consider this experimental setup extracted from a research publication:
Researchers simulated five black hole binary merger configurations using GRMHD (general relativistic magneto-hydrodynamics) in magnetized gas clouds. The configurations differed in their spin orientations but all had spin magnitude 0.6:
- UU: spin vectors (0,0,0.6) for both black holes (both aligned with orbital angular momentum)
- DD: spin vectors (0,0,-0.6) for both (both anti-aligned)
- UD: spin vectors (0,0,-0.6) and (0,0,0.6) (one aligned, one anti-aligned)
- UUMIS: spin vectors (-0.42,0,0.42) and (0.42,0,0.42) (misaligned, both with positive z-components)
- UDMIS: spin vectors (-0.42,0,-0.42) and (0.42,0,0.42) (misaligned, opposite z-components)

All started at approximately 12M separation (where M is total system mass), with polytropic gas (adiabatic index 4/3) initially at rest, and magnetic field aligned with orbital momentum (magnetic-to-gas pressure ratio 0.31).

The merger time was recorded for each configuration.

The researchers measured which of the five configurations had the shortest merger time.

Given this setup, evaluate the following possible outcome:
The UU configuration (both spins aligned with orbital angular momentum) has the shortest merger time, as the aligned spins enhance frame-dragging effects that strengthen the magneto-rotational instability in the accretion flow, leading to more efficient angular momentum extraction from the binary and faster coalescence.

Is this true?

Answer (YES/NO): NO